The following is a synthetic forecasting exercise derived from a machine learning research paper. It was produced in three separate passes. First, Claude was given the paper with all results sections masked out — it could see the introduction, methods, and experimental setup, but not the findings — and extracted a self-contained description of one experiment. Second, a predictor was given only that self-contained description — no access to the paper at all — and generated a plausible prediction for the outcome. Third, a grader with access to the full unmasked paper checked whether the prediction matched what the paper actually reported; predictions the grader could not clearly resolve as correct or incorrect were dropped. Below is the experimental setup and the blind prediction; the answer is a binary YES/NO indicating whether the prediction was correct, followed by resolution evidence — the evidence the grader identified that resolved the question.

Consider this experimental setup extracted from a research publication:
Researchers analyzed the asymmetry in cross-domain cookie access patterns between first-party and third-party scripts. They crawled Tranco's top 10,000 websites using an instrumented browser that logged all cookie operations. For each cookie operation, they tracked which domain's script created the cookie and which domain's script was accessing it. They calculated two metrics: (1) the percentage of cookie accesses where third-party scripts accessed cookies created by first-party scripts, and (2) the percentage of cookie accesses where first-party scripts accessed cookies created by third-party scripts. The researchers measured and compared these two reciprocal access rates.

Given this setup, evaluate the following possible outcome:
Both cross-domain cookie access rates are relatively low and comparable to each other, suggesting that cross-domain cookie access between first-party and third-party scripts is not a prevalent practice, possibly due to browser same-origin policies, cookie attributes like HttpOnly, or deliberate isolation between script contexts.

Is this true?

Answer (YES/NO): NO